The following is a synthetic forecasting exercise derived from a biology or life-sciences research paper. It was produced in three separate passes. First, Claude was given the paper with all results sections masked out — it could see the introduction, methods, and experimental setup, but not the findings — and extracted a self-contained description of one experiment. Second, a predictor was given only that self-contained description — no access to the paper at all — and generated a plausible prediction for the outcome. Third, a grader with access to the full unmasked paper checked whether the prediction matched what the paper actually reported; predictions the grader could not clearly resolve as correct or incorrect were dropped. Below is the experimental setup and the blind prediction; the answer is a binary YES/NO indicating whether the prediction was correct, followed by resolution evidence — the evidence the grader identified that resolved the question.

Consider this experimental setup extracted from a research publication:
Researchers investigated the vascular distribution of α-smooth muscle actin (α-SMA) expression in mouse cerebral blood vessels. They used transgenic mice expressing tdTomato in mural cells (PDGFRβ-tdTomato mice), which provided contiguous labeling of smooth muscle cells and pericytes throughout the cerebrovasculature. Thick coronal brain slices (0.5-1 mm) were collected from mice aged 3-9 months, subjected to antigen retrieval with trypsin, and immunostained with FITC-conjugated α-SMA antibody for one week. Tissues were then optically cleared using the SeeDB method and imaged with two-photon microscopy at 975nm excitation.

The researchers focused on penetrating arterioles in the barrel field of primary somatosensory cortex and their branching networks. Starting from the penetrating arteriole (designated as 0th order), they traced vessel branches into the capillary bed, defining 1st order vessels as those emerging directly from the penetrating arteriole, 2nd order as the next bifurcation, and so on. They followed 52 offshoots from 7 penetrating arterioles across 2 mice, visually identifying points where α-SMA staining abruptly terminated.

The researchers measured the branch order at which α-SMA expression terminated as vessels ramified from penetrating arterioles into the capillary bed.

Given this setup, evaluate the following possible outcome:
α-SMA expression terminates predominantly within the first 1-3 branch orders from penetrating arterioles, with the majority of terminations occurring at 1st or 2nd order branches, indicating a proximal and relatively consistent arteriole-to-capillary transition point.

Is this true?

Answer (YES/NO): YES